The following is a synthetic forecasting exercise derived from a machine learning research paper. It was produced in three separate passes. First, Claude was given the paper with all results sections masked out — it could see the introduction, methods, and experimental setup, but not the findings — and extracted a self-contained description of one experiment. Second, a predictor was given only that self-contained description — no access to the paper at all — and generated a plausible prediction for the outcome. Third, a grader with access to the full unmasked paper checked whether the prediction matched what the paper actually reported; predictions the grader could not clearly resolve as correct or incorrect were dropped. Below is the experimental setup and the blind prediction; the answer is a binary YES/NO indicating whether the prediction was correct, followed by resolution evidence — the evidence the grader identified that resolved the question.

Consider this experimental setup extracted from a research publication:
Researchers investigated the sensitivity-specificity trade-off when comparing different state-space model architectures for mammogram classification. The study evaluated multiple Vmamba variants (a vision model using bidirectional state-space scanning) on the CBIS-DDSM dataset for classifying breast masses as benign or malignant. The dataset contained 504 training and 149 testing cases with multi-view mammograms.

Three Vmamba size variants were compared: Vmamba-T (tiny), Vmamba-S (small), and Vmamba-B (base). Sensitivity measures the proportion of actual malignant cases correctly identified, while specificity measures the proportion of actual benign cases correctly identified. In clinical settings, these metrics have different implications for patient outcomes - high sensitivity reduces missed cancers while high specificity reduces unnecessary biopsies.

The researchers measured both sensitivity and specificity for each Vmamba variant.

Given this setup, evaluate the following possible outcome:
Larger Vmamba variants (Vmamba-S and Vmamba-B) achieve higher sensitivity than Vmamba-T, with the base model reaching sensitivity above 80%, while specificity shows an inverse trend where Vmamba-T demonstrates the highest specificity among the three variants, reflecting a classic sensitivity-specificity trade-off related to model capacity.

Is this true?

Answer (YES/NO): NO